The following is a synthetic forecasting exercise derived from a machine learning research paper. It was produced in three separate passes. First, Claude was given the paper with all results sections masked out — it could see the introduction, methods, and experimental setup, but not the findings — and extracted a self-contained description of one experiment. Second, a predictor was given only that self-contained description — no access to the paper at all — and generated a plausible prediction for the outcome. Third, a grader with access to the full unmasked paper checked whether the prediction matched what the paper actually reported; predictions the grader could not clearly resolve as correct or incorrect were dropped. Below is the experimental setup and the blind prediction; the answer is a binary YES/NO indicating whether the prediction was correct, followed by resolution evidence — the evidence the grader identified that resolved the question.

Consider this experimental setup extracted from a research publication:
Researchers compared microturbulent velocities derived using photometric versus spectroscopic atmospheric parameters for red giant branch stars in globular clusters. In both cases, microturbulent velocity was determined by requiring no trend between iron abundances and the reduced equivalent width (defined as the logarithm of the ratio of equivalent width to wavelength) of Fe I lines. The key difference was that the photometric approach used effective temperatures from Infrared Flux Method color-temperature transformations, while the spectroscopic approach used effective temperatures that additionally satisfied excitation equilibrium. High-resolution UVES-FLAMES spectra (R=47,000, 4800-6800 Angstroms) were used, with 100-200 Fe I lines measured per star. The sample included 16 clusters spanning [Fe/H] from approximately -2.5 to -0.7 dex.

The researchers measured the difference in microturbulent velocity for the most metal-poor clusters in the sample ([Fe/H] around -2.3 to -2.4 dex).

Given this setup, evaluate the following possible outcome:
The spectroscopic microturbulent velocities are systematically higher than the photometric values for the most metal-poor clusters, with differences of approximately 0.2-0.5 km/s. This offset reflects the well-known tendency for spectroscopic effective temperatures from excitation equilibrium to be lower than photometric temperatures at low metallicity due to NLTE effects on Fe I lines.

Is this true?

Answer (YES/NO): NO